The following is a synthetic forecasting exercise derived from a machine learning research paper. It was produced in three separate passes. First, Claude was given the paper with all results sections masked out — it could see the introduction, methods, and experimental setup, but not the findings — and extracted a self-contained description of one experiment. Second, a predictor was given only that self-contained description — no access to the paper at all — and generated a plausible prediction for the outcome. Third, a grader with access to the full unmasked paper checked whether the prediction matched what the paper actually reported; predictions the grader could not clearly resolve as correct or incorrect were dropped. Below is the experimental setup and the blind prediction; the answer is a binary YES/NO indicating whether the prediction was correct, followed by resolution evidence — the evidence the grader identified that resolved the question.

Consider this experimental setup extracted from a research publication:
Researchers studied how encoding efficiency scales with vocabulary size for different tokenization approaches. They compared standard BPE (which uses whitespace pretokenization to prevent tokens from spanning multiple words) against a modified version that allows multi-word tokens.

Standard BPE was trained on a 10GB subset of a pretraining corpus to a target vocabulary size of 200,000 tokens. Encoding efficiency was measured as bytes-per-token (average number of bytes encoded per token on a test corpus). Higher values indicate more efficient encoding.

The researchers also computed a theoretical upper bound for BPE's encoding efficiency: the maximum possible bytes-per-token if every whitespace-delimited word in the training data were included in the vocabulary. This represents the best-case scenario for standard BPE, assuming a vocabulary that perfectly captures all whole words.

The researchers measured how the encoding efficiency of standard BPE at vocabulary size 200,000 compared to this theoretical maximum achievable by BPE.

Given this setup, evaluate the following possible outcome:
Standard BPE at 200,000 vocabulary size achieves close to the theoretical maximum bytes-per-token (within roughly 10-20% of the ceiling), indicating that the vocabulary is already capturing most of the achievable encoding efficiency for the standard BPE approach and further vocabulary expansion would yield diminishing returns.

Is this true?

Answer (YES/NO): YES